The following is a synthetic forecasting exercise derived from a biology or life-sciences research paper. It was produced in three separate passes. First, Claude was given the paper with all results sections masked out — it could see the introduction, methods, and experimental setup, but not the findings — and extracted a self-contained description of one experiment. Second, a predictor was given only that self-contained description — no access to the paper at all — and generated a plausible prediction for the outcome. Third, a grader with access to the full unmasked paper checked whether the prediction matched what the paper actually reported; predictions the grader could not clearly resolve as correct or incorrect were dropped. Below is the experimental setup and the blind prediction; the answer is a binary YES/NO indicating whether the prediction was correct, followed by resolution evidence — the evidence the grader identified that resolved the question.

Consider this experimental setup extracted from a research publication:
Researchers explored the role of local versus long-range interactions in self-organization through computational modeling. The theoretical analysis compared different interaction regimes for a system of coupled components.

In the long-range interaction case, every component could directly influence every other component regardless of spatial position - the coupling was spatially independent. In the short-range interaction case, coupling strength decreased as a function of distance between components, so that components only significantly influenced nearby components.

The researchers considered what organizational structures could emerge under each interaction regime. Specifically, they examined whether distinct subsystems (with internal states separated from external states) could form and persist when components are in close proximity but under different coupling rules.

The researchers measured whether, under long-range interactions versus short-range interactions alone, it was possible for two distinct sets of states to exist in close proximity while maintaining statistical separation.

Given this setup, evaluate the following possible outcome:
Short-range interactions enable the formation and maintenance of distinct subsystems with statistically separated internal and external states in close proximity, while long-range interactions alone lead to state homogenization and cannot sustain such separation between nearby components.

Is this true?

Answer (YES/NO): NO